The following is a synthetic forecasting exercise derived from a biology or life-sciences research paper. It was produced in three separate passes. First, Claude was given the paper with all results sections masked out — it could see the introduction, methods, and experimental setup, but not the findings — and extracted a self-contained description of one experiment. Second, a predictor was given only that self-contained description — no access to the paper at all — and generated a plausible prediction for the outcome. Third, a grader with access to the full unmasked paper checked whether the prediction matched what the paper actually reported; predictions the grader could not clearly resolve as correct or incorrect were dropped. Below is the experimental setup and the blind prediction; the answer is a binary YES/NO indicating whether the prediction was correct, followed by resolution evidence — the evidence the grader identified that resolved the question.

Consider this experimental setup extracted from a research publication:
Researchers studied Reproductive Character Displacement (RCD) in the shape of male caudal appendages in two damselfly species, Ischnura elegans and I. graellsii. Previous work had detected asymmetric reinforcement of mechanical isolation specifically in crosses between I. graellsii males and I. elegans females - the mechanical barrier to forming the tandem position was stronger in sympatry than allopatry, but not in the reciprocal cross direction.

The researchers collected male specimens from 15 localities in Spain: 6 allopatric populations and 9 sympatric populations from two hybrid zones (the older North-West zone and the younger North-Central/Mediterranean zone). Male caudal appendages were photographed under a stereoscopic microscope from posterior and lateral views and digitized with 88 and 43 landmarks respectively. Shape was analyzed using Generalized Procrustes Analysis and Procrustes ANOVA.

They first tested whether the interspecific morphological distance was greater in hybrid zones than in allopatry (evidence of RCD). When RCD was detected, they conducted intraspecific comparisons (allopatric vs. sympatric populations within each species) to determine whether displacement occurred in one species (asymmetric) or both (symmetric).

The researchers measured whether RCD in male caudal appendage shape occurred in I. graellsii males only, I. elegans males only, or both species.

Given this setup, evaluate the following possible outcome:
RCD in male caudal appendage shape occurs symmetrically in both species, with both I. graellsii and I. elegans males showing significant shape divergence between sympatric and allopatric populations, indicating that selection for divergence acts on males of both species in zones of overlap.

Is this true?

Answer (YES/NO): NO